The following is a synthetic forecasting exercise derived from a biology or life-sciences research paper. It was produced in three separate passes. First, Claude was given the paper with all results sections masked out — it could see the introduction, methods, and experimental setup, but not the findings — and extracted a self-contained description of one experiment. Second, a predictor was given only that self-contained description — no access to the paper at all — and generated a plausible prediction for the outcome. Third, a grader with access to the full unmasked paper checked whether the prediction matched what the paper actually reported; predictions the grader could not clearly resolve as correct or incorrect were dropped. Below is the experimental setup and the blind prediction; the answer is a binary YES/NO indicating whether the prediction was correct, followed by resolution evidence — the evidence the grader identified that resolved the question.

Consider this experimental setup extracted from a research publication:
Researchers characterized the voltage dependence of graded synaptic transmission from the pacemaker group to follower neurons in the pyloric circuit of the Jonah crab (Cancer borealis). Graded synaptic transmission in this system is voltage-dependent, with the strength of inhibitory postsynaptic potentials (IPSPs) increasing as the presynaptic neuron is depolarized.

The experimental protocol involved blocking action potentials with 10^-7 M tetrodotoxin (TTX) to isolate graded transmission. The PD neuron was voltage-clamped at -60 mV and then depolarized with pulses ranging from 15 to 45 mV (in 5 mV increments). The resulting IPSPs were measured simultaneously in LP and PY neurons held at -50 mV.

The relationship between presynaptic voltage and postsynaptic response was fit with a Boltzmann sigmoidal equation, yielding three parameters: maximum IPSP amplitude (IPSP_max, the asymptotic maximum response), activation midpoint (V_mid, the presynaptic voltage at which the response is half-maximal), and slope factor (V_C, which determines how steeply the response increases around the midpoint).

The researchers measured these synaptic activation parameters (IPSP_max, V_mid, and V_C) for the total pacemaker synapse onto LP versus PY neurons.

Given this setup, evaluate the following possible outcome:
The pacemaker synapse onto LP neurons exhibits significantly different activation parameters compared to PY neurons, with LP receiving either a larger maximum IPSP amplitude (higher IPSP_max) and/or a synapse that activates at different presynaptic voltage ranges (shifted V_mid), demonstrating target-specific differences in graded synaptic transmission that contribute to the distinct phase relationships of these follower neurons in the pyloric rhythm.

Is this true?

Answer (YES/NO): YES